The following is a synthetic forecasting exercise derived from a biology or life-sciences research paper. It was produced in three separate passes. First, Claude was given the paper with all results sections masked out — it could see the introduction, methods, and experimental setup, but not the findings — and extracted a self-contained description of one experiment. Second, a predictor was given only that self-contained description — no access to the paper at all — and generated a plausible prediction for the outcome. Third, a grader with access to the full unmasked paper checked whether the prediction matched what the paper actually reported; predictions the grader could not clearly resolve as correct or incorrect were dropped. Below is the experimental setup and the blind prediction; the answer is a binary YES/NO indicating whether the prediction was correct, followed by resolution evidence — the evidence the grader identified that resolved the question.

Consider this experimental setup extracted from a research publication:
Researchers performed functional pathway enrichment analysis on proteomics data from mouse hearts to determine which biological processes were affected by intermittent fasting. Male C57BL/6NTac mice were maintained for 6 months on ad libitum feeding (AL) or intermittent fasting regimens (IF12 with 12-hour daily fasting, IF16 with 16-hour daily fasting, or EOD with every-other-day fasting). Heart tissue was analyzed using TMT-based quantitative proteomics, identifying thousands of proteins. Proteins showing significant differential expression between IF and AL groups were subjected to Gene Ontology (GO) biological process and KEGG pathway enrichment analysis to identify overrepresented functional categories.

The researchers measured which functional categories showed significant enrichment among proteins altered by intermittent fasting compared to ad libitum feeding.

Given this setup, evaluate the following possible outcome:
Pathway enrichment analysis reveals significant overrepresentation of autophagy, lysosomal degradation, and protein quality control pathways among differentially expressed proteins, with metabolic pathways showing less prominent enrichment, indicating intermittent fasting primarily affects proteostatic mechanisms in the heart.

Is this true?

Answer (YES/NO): NO